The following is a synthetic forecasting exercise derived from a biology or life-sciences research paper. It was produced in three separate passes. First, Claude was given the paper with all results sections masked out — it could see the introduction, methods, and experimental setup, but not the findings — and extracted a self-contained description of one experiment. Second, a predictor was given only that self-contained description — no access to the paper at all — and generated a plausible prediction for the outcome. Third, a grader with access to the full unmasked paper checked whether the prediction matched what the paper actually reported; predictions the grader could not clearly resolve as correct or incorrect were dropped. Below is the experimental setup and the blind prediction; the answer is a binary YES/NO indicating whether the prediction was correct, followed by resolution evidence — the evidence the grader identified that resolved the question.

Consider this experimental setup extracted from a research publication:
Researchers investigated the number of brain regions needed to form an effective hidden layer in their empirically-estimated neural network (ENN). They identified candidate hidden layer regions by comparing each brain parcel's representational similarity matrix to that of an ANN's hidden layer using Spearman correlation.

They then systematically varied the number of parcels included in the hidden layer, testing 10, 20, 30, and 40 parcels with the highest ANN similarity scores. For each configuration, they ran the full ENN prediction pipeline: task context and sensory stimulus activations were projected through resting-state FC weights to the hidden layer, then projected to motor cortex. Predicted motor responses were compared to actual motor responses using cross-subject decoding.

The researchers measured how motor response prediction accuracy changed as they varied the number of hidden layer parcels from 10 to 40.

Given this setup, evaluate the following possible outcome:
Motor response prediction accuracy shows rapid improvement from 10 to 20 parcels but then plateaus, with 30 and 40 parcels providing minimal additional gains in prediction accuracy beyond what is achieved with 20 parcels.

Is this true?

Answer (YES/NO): NO